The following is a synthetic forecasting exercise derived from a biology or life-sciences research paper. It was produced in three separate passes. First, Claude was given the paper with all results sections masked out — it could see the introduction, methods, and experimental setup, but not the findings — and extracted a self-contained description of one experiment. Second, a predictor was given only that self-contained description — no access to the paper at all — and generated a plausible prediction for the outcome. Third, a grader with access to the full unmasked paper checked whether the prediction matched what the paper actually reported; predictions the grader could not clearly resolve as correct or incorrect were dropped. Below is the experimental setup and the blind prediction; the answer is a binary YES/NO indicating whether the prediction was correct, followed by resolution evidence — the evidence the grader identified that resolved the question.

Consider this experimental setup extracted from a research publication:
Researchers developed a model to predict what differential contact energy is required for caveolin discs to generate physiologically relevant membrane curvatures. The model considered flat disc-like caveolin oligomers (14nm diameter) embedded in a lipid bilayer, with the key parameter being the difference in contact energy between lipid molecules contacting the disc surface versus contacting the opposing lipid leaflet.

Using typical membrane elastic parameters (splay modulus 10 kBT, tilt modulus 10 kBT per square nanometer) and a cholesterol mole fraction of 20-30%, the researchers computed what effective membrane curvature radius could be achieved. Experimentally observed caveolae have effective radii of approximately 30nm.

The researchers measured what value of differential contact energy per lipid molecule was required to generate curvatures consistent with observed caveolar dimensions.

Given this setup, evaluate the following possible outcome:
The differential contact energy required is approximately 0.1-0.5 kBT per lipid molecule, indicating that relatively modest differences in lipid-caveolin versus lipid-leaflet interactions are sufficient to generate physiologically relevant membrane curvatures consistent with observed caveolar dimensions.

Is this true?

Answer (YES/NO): NO